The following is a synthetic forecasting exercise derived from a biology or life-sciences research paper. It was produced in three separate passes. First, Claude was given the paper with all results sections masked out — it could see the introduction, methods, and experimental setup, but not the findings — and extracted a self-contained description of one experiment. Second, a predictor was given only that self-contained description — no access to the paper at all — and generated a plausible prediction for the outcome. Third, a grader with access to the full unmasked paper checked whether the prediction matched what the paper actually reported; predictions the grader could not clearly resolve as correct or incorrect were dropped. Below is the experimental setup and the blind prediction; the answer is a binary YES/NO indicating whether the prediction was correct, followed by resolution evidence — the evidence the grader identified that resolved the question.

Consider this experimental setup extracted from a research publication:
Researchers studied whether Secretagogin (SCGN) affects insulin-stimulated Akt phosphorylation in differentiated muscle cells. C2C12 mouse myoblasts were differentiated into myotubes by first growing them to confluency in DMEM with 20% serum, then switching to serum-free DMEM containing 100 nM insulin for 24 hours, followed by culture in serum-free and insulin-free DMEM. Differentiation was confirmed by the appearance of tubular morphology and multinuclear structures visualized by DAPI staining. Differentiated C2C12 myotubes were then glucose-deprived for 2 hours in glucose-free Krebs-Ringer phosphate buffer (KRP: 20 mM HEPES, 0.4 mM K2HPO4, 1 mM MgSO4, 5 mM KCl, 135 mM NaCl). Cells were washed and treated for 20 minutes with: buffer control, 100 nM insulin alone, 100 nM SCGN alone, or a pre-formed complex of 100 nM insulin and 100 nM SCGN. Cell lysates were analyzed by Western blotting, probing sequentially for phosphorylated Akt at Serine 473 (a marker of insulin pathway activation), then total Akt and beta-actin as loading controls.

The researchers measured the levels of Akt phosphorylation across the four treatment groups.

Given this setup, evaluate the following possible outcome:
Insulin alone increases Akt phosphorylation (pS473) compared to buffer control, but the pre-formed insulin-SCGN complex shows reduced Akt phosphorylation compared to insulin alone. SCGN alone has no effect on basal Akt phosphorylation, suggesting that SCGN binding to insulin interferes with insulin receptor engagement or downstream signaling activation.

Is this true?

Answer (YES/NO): NO